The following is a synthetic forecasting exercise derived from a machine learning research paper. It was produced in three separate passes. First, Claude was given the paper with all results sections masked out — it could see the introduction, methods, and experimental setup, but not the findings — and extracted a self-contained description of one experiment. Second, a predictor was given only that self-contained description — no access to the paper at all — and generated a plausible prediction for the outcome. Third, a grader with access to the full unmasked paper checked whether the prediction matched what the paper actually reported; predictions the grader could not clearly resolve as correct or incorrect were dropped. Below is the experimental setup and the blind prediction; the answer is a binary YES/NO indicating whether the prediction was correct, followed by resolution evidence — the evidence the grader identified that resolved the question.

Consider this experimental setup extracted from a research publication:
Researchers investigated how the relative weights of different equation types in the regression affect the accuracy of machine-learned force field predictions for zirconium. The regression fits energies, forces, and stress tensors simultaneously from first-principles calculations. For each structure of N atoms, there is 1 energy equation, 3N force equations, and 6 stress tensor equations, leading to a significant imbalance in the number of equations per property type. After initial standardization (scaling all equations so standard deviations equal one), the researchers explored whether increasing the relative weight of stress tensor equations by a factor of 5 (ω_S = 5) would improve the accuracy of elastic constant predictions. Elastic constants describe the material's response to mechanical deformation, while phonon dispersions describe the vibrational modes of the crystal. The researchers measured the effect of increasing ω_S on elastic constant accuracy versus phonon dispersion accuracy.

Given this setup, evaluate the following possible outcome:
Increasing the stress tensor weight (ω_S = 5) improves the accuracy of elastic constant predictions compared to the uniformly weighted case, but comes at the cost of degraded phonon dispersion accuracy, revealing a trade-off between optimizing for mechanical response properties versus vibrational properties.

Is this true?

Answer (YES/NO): YES